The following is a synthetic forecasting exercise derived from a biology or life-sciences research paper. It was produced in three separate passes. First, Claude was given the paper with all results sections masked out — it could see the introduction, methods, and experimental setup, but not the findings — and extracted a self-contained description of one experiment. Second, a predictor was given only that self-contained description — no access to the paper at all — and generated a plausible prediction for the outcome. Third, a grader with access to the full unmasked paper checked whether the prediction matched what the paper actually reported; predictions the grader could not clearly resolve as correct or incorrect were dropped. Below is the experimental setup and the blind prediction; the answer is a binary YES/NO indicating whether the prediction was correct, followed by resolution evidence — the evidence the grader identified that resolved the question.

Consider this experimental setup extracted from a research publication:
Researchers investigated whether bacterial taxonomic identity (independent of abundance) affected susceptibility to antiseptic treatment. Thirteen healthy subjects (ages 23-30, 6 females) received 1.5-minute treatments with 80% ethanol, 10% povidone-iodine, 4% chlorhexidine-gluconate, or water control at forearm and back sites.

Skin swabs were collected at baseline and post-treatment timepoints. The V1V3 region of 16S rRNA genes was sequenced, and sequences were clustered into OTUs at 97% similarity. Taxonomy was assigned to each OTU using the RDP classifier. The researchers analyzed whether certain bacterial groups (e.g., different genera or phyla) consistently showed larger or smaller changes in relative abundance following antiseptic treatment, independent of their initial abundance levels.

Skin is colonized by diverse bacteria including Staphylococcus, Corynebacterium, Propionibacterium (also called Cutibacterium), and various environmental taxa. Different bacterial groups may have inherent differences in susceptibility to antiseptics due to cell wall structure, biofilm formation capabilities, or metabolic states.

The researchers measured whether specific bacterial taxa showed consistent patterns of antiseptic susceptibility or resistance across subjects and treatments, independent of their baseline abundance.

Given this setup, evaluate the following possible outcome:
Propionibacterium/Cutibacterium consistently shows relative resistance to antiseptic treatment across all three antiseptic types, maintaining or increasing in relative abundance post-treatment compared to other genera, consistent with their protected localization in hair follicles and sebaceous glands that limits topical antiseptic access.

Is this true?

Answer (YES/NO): YES